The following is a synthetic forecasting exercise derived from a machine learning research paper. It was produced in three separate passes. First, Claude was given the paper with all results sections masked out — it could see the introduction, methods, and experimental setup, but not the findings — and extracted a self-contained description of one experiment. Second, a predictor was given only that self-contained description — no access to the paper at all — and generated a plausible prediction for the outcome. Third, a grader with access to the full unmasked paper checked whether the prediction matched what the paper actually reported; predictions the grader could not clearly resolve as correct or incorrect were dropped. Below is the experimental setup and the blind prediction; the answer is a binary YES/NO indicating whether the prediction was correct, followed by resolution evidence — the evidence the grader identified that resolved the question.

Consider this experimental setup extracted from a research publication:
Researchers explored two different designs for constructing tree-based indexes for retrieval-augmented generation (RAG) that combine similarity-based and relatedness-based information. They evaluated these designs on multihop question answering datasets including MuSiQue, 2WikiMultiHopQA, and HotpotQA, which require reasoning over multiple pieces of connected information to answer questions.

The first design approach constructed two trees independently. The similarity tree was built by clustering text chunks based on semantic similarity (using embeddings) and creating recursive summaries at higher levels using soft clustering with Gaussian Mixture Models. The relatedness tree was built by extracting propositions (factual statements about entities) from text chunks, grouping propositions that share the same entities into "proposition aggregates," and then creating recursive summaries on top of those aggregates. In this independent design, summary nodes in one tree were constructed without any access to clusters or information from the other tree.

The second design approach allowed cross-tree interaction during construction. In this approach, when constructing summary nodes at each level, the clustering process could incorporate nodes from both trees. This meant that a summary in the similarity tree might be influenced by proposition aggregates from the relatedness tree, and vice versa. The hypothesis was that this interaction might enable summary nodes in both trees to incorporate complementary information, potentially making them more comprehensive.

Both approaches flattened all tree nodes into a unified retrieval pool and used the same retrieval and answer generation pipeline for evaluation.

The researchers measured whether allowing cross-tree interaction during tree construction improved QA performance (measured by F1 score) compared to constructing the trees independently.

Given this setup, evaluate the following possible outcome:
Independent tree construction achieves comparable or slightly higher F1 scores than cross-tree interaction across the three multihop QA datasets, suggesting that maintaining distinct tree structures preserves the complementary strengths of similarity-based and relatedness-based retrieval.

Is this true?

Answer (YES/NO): YES